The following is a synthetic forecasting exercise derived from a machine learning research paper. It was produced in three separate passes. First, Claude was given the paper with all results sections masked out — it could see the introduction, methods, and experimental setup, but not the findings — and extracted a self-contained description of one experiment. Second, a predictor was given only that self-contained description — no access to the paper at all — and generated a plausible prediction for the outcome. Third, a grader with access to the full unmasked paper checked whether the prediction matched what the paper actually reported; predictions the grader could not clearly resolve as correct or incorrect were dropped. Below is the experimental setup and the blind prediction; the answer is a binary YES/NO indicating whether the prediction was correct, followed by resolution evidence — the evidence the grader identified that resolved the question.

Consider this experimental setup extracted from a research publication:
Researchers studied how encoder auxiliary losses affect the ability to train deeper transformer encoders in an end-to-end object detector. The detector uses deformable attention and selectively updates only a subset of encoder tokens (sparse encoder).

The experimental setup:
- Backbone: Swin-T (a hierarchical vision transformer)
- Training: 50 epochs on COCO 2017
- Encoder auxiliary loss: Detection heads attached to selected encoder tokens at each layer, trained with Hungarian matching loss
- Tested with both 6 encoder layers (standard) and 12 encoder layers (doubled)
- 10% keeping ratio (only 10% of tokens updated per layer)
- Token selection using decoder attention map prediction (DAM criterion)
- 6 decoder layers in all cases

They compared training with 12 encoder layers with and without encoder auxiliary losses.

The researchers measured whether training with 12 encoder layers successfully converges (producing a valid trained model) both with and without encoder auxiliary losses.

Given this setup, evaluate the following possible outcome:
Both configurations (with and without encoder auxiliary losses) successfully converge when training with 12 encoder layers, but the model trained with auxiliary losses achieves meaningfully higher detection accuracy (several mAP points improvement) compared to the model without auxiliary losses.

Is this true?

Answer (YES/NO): NO